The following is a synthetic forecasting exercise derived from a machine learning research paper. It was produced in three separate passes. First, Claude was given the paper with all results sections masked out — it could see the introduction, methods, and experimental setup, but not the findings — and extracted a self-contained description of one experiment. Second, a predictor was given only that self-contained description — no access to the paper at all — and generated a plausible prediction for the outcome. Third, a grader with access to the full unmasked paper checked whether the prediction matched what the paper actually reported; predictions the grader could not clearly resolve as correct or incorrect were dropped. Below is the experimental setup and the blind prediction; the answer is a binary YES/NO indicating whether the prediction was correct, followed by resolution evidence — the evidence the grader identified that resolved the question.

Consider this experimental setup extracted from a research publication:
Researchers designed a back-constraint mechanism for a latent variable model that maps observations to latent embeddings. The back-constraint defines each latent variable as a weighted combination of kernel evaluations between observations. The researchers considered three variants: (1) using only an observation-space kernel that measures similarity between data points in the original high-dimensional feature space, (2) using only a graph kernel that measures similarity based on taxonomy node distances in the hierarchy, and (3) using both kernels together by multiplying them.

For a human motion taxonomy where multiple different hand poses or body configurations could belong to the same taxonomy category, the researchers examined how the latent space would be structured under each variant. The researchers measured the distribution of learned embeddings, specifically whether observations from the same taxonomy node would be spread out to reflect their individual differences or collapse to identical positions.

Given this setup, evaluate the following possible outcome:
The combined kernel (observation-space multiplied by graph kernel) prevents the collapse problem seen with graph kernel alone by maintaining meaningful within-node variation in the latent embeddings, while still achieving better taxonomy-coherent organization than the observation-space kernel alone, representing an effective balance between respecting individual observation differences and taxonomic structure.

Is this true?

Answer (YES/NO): YES